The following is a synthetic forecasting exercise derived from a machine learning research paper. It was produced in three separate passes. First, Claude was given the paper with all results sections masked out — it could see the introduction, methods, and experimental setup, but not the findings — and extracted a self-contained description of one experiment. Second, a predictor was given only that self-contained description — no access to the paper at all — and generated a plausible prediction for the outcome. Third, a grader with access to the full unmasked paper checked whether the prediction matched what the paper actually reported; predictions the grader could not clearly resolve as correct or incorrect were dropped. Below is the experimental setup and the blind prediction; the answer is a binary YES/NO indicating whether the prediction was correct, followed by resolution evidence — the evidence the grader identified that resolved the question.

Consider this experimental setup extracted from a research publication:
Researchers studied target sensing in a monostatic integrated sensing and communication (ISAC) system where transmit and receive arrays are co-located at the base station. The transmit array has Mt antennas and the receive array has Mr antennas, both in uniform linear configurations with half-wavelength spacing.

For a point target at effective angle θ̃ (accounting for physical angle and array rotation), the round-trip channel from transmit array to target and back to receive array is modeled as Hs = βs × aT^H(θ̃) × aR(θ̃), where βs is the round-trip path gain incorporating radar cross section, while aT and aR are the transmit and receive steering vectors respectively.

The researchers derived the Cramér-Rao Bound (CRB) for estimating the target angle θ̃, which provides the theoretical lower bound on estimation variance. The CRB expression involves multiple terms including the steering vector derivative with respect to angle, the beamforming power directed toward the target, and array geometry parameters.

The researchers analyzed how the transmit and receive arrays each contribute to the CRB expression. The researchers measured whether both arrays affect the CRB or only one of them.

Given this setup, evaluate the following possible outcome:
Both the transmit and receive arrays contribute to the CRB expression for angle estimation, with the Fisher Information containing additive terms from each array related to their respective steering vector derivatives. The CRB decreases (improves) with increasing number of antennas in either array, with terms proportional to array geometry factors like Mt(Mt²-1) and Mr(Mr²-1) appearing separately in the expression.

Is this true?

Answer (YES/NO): NO